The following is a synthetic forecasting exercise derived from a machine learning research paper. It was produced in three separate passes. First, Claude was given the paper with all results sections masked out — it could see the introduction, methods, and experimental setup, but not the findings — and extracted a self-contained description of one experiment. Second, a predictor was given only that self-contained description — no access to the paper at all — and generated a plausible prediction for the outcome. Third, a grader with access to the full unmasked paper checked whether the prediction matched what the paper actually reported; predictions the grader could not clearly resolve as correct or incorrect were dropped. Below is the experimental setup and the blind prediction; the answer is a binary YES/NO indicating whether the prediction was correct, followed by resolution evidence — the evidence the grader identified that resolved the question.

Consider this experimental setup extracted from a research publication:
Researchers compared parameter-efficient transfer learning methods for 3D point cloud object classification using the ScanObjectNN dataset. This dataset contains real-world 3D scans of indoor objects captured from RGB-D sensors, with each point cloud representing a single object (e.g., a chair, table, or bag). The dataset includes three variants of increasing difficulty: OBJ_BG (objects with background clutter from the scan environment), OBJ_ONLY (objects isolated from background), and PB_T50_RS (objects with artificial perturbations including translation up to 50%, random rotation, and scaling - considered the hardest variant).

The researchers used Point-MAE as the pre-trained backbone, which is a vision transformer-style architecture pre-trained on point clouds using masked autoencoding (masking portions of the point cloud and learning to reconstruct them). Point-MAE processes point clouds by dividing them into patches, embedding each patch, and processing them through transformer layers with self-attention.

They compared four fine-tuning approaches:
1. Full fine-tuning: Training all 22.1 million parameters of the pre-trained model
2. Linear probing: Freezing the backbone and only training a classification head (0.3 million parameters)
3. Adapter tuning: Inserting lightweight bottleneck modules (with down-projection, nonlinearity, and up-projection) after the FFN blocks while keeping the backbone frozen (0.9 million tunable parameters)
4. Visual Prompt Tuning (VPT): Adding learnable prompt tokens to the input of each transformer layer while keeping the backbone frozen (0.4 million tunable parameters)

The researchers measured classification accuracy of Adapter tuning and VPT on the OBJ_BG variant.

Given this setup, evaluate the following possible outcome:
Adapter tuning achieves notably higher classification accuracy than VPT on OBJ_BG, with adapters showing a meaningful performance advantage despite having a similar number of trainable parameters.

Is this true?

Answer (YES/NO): YES